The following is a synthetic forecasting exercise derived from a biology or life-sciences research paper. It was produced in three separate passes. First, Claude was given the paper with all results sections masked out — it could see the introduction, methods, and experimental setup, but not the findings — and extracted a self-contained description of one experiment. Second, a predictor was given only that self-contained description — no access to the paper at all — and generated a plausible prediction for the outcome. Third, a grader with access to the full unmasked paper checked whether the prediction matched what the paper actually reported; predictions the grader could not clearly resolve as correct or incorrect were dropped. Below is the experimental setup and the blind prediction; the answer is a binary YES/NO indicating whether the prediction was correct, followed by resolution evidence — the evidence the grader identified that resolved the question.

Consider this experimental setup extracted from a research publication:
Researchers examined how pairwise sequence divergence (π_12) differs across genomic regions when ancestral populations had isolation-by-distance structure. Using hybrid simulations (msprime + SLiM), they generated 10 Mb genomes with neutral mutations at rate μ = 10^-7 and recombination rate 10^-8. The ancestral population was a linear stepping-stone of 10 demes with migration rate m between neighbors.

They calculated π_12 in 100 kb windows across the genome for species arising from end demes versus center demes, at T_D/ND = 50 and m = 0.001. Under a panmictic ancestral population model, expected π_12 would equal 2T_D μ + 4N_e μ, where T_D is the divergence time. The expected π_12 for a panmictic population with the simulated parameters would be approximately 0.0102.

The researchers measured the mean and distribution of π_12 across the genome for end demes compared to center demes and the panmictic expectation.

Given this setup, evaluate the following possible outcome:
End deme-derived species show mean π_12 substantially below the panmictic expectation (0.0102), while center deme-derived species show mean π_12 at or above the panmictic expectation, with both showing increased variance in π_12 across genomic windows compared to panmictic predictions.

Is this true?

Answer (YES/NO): NO